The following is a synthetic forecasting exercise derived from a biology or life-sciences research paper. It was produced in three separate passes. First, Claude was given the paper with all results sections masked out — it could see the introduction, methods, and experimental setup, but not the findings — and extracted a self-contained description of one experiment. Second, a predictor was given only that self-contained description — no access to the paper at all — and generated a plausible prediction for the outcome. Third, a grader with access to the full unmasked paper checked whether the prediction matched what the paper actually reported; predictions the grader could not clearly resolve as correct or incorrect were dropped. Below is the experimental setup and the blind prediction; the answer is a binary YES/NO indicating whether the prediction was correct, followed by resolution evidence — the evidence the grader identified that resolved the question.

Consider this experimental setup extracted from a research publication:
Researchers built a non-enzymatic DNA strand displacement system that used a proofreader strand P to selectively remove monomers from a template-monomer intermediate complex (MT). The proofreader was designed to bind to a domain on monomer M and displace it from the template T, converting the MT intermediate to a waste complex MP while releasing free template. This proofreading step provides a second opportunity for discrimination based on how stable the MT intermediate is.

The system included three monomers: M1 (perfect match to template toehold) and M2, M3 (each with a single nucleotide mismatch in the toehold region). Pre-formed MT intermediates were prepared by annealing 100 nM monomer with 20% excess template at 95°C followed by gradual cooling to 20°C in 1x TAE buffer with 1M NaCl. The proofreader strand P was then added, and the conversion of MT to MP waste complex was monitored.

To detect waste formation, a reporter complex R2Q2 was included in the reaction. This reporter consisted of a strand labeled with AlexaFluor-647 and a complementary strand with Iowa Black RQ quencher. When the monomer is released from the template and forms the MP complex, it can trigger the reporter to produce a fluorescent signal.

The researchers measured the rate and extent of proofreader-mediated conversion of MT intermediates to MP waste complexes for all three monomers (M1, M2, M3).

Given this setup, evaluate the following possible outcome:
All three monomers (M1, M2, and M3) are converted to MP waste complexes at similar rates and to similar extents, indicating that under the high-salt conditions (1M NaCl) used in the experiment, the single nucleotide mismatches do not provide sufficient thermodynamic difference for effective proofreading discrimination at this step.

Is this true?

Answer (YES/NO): NO